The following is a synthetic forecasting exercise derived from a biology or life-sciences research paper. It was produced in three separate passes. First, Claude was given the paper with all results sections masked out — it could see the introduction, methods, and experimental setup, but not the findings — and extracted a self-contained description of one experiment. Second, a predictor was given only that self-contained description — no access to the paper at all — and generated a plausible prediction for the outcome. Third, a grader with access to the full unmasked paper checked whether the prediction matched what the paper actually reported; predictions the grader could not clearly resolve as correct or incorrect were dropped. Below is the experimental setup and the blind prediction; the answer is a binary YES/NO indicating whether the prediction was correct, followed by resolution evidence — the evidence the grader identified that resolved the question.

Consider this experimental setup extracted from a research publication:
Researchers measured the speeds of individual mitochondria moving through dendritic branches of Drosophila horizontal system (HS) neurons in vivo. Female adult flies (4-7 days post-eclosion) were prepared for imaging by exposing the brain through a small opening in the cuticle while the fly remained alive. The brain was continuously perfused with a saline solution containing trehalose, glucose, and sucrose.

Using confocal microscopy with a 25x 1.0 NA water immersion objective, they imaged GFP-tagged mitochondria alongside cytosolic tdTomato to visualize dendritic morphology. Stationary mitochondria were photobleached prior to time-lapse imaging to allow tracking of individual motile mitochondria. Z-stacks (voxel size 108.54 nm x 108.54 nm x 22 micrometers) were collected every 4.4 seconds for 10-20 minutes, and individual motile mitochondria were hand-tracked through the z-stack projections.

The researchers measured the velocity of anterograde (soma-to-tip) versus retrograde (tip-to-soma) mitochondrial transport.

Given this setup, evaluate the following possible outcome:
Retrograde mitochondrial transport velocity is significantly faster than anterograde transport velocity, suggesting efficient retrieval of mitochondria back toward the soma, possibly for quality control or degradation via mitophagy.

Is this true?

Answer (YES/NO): NO